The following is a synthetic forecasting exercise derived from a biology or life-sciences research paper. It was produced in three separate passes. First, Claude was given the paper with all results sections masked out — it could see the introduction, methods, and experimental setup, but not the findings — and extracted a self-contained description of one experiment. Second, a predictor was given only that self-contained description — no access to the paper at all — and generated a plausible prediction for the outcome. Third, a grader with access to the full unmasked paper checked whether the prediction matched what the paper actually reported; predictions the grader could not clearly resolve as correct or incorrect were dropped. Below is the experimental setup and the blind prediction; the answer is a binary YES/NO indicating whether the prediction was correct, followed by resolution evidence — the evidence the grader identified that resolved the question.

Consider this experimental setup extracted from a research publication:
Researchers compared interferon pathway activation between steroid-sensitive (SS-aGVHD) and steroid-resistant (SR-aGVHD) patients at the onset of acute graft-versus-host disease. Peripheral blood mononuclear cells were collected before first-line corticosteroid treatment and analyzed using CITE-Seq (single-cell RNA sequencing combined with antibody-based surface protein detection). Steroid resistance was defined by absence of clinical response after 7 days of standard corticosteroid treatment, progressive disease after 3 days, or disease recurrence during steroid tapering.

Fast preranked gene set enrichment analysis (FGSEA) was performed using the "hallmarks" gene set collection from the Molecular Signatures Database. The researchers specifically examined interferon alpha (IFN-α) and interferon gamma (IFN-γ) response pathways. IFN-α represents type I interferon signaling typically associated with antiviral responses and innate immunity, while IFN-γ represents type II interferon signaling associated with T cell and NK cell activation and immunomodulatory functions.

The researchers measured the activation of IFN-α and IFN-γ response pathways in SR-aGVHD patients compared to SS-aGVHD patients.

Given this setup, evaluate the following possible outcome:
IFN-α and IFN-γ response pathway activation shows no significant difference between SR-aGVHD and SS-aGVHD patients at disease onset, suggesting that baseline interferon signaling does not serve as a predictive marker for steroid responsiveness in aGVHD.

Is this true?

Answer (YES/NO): NO